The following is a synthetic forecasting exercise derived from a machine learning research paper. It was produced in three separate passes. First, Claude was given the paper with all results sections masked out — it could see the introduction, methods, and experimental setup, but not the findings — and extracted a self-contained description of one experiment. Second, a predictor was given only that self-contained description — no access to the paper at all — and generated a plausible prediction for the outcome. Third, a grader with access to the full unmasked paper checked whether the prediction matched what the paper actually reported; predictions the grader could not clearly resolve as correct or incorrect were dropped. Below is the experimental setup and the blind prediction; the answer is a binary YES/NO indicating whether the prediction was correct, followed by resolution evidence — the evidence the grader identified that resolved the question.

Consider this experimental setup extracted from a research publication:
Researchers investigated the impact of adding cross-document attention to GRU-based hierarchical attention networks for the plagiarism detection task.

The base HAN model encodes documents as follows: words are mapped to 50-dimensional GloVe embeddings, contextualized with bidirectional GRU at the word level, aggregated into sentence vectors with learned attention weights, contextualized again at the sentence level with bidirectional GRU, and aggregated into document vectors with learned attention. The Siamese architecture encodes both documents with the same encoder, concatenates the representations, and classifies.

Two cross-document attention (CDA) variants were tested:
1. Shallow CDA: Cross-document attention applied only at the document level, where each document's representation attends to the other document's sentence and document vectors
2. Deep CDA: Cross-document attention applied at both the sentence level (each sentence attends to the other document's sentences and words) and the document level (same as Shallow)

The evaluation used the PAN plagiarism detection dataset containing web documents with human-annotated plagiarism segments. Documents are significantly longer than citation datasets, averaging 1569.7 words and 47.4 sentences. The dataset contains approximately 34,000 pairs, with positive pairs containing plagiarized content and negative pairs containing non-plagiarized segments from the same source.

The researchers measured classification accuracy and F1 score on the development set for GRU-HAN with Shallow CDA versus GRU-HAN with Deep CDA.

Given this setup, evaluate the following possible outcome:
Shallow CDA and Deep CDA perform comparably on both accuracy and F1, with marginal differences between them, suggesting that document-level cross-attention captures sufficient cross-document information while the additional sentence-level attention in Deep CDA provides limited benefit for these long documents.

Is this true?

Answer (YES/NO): YES